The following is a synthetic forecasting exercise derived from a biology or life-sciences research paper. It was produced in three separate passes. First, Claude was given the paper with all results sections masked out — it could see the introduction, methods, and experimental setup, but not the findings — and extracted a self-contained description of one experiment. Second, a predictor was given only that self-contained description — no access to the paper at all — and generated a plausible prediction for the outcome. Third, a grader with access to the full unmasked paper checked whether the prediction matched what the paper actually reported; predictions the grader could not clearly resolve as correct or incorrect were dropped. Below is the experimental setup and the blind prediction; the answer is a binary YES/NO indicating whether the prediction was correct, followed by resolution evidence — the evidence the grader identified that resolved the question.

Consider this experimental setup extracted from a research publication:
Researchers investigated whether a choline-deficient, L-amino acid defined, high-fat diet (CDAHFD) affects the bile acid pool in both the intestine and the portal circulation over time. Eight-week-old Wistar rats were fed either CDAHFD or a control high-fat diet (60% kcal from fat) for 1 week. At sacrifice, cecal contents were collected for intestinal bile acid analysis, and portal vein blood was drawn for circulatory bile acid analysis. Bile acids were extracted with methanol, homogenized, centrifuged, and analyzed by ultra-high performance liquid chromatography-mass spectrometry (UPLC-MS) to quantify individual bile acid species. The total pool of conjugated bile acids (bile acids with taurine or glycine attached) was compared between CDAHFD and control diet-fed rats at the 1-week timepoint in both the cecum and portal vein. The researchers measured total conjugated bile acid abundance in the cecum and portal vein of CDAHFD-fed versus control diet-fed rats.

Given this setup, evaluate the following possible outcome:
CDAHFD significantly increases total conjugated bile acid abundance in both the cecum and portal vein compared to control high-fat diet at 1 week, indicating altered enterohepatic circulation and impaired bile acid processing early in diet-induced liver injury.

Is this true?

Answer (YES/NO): NO